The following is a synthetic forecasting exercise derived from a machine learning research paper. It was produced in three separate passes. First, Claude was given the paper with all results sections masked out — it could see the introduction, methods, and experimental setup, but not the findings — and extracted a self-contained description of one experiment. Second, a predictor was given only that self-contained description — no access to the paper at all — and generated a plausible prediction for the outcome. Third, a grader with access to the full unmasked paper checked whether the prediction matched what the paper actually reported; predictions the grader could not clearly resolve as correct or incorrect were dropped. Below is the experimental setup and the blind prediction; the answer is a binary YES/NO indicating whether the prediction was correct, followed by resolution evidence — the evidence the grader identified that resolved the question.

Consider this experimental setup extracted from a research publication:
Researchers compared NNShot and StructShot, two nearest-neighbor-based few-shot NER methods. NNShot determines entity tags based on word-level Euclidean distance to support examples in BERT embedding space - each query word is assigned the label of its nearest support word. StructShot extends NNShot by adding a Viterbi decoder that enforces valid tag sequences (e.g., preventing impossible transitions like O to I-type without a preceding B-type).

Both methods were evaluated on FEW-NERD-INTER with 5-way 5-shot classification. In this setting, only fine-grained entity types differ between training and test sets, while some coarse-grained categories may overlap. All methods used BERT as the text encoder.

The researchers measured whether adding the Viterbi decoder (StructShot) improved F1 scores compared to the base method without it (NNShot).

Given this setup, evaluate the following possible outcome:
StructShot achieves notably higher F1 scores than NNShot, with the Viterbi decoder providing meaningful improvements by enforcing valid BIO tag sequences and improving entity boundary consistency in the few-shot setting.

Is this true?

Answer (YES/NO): NO